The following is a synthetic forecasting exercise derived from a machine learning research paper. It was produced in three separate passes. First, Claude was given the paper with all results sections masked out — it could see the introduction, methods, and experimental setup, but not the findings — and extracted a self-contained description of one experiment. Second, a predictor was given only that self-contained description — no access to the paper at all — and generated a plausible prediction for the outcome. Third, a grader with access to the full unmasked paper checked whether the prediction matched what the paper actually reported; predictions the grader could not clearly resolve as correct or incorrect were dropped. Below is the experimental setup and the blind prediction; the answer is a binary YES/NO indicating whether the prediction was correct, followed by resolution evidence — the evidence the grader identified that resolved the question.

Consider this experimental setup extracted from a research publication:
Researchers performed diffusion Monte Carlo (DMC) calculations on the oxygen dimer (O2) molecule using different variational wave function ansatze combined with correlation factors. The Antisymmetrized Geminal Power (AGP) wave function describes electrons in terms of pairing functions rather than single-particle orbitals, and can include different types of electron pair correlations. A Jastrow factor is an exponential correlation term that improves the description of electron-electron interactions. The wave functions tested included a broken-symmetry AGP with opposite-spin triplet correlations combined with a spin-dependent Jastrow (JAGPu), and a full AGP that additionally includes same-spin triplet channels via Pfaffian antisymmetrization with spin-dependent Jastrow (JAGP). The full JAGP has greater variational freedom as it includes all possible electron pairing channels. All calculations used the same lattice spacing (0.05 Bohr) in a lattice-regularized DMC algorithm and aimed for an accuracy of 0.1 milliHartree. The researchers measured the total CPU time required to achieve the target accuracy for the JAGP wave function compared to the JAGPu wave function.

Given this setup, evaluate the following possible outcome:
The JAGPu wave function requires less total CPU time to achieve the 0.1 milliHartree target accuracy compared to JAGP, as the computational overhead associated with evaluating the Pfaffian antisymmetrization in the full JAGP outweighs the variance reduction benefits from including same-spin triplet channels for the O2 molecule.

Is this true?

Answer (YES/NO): NO